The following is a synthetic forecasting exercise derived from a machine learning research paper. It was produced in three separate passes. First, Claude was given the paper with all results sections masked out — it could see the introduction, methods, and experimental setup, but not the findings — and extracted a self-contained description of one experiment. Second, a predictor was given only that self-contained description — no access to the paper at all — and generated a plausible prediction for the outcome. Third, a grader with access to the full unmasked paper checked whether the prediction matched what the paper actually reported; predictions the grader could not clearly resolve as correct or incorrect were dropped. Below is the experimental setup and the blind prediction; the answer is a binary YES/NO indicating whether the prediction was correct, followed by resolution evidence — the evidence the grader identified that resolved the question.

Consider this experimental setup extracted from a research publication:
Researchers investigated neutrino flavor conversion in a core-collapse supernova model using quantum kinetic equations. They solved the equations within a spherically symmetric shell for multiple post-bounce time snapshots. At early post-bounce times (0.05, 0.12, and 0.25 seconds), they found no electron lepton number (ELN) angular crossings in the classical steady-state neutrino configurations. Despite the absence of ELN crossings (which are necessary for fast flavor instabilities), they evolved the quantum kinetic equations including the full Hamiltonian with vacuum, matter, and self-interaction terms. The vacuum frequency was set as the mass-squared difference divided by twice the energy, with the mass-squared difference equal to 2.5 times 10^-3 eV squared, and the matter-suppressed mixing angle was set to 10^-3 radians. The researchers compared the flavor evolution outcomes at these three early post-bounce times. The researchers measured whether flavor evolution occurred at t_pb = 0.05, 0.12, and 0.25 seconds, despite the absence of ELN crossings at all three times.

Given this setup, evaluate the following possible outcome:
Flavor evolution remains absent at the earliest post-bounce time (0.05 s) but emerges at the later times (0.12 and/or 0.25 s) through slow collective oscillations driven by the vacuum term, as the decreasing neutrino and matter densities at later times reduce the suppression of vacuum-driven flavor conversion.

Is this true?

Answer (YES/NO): NO